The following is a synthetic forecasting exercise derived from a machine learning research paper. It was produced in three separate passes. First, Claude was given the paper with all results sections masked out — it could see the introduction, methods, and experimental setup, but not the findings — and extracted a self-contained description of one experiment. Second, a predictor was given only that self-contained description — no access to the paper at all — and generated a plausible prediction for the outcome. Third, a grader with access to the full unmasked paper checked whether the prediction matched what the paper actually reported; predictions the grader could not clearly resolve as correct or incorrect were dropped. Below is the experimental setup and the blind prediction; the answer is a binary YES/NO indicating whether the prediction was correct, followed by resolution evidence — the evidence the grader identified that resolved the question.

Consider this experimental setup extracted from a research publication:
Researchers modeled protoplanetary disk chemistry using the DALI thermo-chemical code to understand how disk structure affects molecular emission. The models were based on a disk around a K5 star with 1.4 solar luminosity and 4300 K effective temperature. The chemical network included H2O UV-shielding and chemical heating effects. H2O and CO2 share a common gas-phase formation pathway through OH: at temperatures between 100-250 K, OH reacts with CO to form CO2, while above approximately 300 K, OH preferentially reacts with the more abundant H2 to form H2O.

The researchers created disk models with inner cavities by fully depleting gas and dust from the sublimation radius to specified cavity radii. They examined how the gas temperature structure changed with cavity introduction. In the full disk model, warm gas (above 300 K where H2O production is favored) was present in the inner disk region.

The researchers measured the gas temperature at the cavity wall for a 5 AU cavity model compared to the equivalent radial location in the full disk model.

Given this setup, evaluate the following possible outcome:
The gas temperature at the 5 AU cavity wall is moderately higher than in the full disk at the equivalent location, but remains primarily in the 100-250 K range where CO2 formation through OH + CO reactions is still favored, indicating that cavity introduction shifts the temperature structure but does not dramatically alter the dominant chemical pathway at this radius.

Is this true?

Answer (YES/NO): NO